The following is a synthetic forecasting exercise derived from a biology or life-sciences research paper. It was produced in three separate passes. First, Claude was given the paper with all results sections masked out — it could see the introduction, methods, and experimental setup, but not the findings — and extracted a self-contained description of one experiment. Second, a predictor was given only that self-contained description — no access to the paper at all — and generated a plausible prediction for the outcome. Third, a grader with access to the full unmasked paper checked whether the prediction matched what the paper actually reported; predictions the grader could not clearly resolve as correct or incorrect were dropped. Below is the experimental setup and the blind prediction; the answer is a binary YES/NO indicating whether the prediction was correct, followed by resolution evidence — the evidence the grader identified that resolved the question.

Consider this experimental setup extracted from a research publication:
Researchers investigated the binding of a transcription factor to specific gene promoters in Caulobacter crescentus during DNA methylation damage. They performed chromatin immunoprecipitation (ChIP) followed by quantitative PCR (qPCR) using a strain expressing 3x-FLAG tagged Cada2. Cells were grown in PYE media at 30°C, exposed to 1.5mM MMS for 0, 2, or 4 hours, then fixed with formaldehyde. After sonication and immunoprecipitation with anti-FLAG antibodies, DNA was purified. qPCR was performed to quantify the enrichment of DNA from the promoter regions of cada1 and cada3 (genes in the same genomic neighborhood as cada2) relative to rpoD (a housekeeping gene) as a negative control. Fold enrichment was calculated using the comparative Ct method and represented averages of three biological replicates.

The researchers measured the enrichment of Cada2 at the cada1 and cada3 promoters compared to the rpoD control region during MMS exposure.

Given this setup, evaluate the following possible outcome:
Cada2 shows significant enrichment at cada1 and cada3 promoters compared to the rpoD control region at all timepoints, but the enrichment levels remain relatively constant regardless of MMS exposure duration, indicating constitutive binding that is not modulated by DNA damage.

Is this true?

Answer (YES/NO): NO